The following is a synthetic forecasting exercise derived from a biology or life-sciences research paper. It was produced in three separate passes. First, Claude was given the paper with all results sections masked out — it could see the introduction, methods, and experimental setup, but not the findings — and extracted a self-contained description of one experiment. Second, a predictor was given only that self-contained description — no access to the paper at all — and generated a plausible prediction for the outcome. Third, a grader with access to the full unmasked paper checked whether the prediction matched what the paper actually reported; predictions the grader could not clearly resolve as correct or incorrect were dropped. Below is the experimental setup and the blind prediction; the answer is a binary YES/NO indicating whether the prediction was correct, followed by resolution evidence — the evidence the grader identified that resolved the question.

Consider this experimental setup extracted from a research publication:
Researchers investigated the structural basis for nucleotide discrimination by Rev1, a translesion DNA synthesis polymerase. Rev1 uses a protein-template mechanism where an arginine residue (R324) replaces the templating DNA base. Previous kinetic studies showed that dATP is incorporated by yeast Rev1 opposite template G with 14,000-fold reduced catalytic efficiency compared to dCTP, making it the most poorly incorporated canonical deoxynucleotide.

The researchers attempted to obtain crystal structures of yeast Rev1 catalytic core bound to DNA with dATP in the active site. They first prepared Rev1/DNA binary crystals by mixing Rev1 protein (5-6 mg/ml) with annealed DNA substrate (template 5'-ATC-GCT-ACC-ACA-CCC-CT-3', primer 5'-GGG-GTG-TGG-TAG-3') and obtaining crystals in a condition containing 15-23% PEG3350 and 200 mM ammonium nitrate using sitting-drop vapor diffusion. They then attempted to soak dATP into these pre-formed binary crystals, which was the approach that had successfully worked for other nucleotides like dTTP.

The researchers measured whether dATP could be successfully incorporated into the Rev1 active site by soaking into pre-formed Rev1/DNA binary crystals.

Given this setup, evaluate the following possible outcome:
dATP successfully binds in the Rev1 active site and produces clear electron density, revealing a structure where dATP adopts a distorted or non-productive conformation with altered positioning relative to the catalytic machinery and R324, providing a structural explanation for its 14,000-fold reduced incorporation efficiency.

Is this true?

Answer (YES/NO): NO